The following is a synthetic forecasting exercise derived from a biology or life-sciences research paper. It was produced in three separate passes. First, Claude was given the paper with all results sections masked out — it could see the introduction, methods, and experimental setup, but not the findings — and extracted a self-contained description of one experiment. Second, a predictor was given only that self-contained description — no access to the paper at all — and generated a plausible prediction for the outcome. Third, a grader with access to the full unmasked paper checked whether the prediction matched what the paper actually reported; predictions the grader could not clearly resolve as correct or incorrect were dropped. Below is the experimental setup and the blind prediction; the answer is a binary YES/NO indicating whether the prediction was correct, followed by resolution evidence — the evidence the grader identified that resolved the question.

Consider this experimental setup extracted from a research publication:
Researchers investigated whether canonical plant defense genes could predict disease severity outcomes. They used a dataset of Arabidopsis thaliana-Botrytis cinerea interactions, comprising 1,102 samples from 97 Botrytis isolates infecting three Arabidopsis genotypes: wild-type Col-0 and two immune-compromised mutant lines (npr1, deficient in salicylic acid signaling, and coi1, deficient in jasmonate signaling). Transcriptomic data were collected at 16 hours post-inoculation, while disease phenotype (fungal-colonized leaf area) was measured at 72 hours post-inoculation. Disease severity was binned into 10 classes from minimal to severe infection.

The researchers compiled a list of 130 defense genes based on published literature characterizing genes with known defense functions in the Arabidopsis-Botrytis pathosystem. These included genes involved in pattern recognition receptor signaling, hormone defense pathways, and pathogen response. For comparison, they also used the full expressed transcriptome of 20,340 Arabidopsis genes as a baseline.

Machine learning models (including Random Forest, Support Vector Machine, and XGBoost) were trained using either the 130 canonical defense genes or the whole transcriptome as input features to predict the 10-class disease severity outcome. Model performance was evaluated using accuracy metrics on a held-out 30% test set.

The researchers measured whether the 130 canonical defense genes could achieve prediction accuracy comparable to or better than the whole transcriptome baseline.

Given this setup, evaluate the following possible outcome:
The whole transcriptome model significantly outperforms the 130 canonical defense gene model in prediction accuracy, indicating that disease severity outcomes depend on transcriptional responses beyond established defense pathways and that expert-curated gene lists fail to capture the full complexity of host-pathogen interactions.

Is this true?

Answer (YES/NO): NO